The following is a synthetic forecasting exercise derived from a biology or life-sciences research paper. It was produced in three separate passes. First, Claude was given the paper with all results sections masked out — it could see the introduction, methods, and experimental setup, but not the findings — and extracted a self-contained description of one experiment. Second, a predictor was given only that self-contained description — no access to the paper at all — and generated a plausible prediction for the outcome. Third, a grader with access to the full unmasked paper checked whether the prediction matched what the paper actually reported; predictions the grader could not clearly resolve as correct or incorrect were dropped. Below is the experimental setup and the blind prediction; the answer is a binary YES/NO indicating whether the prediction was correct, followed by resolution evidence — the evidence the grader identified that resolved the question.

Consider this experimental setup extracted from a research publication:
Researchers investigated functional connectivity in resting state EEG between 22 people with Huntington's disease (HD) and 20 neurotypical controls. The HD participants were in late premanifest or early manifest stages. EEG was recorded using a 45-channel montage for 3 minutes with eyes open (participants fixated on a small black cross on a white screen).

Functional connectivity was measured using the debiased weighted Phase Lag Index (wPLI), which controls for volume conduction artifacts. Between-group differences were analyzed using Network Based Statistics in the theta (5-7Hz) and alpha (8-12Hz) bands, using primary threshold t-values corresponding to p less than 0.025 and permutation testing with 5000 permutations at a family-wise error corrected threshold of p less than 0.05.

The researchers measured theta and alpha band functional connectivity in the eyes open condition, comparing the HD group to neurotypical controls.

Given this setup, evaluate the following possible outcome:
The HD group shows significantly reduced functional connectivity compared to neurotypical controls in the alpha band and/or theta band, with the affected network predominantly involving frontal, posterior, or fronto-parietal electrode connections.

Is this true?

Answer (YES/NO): NO